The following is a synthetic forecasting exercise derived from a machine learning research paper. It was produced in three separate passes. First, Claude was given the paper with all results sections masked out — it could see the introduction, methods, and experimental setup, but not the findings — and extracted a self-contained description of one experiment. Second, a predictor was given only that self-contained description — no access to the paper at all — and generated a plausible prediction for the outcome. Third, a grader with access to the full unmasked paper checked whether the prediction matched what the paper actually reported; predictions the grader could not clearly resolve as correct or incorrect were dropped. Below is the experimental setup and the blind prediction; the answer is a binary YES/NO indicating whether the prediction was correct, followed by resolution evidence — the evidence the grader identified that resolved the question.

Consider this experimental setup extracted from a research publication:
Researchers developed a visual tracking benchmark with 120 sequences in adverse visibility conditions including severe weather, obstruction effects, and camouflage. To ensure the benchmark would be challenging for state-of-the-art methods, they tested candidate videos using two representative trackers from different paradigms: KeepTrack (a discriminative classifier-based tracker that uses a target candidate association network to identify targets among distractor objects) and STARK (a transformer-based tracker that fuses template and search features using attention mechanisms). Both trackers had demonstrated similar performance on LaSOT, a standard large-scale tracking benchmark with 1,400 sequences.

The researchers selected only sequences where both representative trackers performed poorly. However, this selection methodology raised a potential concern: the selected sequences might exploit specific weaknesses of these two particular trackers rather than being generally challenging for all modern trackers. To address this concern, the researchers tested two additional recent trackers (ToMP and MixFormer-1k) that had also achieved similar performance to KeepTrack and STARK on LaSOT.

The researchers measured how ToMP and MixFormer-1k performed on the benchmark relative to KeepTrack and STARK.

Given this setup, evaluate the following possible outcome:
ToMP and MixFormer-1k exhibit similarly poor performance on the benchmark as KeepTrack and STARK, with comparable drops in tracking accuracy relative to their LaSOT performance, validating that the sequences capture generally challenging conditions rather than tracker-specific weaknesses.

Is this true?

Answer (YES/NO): YES